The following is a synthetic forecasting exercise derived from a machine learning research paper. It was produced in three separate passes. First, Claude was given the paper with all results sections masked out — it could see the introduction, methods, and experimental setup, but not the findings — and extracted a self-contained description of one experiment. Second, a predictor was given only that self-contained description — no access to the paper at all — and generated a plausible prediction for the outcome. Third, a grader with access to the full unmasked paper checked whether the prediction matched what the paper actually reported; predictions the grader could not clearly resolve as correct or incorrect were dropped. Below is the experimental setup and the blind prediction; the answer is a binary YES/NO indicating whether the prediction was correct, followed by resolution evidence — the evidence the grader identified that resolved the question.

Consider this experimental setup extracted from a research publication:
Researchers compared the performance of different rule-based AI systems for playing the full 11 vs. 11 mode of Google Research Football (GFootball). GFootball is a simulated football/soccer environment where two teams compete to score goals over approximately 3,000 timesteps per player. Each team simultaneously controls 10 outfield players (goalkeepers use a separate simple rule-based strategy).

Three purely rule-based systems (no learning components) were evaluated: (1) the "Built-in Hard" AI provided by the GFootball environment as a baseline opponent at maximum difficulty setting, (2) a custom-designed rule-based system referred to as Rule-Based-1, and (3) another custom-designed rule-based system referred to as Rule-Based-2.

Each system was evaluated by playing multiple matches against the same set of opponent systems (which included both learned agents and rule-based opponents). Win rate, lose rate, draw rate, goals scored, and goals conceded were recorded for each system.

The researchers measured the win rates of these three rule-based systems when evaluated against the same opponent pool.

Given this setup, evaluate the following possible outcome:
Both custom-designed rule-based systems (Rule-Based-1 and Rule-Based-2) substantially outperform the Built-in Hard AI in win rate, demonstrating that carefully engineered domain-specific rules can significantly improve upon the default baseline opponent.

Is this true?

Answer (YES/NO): YES